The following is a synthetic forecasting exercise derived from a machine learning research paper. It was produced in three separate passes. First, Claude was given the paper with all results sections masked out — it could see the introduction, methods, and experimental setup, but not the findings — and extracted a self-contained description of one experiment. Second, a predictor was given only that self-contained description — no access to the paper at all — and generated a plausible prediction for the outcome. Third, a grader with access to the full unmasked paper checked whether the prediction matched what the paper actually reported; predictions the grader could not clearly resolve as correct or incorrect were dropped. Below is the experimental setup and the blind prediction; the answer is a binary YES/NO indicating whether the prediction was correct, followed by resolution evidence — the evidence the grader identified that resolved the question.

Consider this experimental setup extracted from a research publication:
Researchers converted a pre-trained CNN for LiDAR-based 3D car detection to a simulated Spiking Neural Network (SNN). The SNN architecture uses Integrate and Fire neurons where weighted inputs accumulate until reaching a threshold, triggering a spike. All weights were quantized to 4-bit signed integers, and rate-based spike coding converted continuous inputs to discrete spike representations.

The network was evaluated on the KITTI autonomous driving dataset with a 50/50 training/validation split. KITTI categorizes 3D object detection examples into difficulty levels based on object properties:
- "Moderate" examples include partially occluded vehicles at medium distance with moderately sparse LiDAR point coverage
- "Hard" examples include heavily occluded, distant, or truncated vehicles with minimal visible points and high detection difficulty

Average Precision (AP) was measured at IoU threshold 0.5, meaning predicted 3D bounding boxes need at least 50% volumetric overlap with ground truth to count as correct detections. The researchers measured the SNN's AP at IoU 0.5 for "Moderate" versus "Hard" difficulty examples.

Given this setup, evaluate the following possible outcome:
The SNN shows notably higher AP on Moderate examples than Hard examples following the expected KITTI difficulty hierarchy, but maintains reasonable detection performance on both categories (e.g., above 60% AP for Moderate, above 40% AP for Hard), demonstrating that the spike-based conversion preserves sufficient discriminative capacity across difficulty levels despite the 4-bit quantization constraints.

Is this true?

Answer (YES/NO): NO